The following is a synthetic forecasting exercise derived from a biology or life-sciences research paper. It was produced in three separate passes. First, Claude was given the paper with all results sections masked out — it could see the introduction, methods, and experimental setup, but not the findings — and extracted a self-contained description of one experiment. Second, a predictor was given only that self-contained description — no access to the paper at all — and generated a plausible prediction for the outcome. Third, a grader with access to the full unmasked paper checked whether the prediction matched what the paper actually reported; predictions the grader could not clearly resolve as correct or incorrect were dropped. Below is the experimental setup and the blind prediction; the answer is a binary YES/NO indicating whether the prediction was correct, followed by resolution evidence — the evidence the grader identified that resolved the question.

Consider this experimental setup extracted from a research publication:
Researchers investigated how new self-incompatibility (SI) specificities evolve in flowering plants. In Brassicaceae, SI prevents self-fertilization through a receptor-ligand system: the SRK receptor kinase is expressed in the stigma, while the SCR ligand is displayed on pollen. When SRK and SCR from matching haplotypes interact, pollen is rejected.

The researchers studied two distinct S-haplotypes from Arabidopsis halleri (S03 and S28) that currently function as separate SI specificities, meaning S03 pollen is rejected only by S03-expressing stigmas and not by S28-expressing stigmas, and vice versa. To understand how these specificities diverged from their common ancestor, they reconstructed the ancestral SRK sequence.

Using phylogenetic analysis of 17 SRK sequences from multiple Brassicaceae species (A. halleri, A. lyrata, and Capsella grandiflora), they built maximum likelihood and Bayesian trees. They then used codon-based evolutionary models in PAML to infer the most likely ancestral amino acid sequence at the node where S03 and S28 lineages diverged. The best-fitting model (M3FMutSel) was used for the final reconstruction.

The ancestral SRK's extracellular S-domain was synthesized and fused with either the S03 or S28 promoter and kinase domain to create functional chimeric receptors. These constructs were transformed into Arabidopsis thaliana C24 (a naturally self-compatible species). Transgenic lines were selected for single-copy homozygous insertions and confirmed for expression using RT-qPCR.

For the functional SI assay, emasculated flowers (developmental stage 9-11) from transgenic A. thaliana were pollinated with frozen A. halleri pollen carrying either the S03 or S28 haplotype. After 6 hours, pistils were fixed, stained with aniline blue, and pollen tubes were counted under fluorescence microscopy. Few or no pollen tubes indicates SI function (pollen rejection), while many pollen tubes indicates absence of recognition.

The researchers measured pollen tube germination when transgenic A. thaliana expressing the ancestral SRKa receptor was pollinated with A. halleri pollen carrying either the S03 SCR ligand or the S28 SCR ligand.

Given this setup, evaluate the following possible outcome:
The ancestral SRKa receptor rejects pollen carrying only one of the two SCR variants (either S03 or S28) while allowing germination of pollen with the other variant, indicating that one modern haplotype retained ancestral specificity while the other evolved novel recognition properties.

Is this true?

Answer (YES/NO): YES